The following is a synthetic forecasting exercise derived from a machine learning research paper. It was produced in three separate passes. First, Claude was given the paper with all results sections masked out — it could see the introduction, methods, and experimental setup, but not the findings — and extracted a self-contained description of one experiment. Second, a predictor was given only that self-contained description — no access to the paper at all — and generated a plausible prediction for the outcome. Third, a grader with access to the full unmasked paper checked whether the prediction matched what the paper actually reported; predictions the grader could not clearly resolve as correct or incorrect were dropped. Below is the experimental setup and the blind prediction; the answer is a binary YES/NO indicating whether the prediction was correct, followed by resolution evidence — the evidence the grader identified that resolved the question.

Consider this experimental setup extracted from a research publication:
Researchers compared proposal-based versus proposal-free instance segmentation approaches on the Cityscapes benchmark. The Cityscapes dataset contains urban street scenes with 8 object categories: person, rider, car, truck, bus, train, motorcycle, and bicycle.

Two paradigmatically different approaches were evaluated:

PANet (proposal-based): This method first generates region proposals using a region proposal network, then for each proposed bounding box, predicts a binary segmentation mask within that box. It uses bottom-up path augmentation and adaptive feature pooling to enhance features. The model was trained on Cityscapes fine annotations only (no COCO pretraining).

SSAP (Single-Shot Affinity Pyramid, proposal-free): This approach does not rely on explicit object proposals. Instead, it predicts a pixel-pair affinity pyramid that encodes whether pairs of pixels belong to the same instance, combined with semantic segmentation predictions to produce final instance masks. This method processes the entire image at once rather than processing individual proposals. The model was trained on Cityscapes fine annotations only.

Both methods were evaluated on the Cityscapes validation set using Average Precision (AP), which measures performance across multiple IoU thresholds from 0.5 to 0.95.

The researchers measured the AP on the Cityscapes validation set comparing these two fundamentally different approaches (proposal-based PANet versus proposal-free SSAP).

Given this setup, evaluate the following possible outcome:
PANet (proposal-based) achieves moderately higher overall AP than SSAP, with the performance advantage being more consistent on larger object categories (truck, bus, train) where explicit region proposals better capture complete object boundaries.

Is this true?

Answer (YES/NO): NO